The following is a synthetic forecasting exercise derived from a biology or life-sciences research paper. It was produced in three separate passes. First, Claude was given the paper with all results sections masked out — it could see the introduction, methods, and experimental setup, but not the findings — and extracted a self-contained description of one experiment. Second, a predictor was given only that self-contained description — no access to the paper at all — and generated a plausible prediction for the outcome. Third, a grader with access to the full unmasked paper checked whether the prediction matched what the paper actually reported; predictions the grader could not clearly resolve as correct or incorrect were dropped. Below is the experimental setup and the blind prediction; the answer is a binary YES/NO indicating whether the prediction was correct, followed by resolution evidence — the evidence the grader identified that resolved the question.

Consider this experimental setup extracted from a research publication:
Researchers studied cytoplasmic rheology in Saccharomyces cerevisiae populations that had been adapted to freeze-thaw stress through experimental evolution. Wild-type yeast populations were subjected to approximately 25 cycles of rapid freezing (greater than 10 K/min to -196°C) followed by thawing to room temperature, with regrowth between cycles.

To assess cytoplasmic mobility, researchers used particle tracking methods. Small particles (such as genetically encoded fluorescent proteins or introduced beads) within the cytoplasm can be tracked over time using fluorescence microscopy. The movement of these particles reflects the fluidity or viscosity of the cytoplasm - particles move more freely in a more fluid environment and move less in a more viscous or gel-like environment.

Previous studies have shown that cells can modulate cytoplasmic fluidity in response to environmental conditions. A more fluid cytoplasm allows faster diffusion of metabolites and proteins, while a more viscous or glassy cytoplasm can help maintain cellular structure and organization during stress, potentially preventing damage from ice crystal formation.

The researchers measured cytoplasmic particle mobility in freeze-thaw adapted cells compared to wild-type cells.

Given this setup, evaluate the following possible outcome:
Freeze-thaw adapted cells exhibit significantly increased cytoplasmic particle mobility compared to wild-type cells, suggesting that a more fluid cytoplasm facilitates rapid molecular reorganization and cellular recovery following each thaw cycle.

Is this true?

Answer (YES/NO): NO